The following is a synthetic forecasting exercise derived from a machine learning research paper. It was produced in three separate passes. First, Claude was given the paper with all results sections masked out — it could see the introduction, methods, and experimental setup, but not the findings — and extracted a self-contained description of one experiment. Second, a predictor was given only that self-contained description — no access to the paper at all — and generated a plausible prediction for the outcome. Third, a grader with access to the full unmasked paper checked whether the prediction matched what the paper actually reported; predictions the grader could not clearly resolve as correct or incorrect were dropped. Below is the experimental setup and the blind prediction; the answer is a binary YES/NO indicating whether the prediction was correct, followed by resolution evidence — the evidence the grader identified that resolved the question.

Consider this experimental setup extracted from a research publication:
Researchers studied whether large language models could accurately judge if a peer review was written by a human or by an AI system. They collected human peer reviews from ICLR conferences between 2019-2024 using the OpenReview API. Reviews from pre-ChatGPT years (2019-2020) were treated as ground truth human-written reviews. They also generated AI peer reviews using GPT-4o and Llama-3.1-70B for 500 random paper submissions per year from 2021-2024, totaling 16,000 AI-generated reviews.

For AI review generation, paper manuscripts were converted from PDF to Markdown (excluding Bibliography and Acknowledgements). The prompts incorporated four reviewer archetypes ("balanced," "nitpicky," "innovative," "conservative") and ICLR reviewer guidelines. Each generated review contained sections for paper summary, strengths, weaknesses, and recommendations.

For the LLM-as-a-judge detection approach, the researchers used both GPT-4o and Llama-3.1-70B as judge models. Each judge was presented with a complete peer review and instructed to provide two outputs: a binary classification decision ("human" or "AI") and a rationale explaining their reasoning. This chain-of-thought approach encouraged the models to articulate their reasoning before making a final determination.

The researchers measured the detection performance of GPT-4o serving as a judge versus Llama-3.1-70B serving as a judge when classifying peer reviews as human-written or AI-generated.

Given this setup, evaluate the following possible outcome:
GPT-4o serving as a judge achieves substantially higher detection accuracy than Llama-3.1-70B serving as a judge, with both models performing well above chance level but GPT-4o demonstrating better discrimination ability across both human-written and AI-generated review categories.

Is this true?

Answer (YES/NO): NO